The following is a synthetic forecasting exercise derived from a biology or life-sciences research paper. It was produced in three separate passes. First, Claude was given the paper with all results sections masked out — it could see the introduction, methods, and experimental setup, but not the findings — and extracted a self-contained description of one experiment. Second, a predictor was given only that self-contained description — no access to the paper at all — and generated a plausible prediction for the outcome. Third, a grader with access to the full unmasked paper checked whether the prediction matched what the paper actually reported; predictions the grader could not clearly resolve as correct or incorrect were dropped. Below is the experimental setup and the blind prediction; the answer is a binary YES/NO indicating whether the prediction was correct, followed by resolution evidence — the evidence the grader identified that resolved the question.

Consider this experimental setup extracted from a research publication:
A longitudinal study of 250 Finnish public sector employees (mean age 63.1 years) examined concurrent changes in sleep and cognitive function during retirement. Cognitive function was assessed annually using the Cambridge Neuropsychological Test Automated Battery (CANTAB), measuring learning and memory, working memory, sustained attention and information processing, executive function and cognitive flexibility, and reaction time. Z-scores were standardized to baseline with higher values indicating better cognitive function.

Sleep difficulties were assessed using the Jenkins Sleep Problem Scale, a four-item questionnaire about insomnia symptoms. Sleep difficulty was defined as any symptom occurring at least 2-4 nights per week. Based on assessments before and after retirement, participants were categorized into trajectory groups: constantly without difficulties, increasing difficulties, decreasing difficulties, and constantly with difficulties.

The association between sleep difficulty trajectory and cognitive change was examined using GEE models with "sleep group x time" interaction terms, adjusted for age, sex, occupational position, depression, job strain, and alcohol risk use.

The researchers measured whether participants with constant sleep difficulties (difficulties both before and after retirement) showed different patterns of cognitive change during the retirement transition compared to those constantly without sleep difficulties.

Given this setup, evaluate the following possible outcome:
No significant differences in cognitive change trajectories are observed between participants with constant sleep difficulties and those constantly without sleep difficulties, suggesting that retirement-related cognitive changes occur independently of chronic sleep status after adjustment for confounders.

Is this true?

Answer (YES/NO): YES